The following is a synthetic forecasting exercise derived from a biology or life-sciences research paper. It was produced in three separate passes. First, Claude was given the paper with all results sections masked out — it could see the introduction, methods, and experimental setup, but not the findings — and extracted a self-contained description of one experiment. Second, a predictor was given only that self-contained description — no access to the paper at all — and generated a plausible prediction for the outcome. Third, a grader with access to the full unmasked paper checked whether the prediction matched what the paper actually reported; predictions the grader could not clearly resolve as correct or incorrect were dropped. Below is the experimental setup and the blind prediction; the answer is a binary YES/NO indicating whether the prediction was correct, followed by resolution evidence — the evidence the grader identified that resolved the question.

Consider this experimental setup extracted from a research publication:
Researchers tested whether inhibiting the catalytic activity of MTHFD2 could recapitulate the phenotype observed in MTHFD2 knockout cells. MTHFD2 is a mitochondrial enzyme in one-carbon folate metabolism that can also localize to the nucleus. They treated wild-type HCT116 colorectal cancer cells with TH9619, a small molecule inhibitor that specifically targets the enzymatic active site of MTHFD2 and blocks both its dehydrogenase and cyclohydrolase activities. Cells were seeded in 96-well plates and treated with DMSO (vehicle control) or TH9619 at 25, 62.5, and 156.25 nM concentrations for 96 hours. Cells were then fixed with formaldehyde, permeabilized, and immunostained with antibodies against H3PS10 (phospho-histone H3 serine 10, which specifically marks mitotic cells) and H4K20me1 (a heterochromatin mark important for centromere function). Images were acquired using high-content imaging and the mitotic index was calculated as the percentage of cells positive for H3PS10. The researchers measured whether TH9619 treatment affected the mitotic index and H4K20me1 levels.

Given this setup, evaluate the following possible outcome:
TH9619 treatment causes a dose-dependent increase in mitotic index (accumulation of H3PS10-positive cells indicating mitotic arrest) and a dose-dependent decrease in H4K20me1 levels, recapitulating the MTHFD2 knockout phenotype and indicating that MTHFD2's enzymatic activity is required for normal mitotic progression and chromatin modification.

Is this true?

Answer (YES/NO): NO